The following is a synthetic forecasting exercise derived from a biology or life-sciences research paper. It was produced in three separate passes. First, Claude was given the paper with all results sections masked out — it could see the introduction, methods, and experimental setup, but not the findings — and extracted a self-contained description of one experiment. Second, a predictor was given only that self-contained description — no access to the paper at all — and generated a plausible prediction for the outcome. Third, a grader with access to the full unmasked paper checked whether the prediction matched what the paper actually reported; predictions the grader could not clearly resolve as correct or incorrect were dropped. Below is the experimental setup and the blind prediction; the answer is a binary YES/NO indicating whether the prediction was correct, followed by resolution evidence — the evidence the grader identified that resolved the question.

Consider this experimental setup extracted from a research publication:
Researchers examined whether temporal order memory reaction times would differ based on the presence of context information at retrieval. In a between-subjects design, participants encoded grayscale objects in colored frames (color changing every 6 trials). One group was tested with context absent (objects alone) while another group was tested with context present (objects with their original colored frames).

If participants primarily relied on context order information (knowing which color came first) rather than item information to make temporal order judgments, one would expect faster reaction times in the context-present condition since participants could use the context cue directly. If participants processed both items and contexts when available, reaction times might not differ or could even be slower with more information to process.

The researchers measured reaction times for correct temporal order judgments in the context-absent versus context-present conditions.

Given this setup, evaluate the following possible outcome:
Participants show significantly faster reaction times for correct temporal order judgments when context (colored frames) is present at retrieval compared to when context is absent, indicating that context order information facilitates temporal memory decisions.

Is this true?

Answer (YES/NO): NO